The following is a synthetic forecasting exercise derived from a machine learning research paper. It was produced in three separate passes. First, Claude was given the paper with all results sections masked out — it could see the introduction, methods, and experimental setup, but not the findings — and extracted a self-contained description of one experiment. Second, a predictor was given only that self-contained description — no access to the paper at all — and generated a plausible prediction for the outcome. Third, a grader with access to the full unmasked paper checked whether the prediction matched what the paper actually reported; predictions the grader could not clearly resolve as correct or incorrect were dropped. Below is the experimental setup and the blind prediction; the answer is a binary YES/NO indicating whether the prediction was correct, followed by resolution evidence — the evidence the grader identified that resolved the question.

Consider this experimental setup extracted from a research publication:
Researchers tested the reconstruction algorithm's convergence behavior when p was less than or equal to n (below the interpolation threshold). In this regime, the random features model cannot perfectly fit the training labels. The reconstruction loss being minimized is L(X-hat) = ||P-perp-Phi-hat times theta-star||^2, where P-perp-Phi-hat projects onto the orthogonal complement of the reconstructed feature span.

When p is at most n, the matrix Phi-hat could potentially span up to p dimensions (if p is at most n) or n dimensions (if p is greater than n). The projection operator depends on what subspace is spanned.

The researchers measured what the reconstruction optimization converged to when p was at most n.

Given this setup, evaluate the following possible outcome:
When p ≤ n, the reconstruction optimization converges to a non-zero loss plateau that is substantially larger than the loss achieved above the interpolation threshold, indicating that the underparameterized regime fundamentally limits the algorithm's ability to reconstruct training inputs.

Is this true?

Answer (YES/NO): NO